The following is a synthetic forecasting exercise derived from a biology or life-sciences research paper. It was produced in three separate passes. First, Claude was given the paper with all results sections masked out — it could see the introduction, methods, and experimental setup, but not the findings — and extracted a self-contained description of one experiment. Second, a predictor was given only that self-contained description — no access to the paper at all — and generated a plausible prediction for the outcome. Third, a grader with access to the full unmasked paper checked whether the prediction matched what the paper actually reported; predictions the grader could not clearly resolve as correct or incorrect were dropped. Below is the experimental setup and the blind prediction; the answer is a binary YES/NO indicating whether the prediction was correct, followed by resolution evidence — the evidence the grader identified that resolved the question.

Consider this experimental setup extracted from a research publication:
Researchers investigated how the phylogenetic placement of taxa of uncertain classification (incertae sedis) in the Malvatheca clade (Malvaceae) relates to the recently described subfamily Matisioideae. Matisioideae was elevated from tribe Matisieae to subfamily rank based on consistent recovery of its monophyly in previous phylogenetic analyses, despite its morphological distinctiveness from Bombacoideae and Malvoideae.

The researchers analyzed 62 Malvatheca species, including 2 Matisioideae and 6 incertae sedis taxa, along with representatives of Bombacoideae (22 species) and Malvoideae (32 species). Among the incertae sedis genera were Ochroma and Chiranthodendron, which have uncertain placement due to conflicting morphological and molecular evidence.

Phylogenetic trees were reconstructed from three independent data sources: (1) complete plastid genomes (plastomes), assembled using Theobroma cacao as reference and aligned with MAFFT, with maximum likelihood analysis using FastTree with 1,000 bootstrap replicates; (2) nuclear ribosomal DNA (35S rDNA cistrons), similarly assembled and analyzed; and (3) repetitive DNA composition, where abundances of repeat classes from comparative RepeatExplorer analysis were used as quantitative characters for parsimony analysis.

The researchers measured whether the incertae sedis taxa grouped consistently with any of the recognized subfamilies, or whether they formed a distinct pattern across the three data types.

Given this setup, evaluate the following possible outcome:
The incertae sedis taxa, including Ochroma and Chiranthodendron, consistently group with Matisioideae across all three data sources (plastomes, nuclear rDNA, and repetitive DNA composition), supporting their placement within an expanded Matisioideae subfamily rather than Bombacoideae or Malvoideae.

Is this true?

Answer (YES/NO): NO